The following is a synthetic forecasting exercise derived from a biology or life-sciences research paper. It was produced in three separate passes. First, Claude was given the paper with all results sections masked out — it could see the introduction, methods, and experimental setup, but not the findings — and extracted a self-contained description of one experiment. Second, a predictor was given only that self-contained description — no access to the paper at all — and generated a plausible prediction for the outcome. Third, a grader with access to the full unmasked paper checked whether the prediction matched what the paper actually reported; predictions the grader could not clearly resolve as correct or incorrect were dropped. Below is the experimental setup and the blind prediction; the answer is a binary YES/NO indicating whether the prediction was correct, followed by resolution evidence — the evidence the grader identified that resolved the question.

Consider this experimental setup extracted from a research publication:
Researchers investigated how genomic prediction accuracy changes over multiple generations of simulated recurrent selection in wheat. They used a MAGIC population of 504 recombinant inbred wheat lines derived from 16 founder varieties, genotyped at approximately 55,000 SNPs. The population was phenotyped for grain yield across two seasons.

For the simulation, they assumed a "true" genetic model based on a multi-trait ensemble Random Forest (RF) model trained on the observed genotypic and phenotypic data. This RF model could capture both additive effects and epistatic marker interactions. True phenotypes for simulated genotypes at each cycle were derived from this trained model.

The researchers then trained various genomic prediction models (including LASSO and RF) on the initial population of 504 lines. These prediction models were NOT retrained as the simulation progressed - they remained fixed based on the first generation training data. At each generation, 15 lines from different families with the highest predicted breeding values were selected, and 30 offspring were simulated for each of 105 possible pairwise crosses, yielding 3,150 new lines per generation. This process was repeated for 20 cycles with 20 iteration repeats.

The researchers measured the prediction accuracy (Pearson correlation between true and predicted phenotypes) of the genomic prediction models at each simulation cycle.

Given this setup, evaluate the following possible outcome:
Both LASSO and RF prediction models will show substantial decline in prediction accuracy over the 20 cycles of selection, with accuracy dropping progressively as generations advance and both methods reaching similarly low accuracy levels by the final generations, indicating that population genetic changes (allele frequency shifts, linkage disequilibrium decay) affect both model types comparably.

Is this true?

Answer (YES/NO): NO